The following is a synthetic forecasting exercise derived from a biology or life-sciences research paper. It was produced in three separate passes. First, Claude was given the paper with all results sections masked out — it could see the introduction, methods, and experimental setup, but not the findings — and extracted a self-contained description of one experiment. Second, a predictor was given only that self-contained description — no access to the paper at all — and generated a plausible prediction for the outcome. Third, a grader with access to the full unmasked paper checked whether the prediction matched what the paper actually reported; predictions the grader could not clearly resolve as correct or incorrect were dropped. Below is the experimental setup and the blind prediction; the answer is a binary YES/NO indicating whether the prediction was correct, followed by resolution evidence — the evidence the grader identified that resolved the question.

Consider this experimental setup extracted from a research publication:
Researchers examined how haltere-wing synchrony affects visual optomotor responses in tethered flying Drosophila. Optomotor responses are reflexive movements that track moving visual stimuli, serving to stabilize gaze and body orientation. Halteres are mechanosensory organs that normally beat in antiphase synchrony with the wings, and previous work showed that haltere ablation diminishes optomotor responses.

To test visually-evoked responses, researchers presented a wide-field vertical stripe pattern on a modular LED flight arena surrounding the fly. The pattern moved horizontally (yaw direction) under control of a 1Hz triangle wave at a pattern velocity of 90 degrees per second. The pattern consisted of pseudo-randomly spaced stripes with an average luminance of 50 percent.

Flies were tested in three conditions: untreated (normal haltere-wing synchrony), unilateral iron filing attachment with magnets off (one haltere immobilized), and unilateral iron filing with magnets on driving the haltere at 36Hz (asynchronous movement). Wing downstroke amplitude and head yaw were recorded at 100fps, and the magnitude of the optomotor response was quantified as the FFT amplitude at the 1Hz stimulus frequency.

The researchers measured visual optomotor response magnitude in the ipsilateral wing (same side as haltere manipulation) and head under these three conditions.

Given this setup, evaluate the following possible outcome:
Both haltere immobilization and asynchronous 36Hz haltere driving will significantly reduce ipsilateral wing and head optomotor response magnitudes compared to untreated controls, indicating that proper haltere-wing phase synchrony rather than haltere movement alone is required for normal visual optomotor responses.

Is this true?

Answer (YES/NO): YES